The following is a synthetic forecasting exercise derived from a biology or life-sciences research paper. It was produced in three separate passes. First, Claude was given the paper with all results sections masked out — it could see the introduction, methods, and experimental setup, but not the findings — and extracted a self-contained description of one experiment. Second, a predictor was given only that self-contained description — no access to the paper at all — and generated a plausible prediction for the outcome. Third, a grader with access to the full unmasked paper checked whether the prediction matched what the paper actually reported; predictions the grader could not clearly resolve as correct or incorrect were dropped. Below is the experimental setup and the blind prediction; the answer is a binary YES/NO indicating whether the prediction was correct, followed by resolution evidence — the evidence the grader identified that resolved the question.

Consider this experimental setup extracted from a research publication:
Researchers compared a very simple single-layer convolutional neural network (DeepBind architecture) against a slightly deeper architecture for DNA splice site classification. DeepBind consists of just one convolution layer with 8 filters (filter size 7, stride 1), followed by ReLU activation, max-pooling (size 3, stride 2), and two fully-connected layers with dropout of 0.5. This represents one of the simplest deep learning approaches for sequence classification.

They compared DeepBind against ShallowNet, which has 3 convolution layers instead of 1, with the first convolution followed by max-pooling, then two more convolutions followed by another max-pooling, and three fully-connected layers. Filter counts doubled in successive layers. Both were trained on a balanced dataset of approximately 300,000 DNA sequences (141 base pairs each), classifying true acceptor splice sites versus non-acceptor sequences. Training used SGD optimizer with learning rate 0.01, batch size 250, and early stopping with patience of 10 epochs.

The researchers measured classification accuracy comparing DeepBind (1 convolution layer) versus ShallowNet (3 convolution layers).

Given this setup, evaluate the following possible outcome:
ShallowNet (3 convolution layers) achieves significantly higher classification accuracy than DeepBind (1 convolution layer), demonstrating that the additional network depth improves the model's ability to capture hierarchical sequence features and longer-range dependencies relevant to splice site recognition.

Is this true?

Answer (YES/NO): NO